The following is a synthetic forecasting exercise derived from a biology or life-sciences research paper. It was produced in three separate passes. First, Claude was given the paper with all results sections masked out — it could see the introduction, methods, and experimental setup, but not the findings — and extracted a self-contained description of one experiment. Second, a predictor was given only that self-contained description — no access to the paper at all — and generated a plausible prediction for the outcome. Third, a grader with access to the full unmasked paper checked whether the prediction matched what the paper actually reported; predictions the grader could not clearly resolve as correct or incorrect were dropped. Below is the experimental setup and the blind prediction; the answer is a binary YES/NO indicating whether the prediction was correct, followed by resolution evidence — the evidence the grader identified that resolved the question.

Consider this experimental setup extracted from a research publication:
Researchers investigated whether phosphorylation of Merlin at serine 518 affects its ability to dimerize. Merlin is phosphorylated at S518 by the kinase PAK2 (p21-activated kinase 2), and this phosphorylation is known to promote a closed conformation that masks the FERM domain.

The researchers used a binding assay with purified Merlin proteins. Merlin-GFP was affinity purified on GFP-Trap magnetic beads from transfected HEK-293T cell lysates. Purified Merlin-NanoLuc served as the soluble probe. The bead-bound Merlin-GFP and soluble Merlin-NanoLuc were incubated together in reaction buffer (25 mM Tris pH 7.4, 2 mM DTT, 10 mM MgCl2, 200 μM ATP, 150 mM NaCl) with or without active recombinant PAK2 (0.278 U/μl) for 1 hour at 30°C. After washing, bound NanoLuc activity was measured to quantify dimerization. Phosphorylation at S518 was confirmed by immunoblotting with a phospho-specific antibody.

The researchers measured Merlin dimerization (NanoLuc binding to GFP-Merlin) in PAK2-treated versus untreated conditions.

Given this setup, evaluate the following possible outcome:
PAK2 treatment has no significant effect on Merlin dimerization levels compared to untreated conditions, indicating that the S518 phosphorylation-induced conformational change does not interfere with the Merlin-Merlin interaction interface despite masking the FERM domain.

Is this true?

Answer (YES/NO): NO